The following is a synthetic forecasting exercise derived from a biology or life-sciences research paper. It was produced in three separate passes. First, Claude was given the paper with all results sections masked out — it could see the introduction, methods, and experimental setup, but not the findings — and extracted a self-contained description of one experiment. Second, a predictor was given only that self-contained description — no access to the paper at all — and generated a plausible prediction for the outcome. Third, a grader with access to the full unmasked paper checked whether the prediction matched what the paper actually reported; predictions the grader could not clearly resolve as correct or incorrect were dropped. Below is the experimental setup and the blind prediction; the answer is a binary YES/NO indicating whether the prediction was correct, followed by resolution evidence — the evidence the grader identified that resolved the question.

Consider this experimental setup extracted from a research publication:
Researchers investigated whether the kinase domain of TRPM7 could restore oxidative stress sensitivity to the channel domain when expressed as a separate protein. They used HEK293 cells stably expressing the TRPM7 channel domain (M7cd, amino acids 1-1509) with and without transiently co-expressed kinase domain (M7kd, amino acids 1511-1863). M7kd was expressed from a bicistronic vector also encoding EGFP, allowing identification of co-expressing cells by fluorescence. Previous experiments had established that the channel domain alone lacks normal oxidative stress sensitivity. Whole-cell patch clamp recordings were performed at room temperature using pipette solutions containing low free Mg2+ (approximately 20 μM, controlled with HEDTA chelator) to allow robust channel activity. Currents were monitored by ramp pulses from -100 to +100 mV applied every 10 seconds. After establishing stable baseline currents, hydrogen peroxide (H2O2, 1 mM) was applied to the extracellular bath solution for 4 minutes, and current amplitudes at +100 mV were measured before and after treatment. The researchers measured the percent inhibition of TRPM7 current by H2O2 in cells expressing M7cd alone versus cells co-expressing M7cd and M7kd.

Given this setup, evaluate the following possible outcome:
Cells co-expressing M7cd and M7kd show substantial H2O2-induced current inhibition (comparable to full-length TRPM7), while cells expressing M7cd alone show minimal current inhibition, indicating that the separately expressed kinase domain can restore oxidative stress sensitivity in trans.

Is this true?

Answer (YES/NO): YES